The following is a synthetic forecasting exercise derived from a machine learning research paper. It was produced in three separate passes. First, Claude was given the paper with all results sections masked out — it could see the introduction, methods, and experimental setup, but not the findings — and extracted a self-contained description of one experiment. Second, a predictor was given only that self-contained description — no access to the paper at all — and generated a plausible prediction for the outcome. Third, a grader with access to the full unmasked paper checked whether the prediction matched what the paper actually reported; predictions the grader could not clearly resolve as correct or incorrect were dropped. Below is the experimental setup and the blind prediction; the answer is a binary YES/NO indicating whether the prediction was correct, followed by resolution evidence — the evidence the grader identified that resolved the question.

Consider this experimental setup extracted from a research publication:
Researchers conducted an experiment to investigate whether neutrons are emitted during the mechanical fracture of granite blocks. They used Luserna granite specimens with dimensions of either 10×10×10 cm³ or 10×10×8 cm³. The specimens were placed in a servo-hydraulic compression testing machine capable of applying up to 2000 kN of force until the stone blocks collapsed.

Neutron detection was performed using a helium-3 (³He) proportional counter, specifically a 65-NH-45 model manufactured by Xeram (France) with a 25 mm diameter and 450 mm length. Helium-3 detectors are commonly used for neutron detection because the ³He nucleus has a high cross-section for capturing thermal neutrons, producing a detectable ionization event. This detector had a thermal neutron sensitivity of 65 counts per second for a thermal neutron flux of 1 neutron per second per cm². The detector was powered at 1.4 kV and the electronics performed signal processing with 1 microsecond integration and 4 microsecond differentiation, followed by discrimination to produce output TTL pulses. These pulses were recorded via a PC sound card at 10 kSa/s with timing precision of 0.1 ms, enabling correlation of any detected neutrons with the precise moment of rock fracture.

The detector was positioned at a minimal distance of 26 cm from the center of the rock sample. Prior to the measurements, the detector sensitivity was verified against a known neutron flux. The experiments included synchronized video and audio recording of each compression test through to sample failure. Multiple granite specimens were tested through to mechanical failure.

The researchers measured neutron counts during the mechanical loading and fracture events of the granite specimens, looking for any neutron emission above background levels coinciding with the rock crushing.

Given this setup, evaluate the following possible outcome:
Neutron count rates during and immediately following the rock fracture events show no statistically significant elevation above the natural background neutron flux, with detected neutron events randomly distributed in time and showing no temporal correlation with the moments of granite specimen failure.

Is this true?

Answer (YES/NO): YES